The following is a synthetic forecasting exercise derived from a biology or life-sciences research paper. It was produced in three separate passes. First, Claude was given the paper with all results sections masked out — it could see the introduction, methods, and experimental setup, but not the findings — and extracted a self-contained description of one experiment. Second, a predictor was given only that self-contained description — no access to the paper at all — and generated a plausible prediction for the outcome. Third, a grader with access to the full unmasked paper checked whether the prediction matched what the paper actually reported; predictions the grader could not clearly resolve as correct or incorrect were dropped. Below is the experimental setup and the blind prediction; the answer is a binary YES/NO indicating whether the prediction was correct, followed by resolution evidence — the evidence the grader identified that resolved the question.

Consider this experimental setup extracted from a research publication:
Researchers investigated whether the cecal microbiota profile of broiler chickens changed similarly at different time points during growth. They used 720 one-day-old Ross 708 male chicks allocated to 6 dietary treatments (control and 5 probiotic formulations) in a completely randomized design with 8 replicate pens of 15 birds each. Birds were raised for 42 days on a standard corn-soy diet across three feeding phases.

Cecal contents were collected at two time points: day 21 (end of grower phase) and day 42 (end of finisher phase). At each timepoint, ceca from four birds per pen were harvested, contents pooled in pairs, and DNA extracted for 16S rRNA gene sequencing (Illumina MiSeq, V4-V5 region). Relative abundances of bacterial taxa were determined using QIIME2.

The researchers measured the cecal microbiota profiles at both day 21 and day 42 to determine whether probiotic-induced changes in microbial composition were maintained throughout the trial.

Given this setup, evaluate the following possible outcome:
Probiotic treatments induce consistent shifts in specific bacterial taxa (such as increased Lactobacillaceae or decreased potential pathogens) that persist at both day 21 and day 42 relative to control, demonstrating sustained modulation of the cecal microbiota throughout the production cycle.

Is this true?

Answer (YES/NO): NO